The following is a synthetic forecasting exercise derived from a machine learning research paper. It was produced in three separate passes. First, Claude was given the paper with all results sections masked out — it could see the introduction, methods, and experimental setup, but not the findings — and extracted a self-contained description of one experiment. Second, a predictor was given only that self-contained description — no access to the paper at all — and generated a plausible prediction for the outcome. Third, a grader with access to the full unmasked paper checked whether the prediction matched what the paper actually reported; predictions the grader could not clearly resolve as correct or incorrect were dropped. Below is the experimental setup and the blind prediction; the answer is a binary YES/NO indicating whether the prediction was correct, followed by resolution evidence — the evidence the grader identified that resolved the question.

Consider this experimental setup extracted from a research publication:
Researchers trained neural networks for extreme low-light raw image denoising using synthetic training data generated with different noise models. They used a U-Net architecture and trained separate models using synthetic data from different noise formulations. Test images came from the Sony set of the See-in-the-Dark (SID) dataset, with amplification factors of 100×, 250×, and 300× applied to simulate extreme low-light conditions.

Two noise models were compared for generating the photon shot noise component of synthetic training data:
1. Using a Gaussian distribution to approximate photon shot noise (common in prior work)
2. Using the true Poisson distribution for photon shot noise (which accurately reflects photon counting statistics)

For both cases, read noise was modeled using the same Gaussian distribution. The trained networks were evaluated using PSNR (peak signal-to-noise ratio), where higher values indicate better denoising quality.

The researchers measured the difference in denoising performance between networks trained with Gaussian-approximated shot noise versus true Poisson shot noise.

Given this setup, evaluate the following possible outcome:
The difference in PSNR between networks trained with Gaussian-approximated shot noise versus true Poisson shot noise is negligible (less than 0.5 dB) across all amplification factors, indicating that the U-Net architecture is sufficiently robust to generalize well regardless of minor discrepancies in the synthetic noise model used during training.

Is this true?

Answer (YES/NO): NO